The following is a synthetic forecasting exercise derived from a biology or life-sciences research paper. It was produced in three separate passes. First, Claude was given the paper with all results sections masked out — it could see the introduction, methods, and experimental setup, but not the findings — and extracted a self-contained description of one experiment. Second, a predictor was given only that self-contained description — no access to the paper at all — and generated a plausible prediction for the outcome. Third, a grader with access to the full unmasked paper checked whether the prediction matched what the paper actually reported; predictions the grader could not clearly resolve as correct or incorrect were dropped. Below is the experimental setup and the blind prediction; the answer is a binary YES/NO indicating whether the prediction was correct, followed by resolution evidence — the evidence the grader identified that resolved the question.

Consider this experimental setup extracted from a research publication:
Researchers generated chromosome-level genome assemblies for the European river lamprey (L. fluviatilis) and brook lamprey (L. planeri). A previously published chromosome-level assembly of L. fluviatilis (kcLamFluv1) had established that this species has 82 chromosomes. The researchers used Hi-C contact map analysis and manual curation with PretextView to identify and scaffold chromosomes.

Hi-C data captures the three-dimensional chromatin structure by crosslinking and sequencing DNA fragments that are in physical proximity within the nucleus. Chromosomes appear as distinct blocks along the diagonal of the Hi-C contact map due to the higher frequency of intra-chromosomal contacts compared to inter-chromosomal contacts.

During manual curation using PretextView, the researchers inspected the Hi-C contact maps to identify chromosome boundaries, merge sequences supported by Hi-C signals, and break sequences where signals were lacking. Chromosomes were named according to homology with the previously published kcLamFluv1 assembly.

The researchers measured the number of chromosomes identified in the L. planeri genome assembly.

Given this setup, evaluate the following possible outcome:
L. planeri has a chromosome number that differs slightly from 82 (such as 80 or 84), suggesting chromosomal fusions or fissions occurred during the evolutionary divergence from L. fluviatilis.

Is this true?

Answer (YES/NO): NO